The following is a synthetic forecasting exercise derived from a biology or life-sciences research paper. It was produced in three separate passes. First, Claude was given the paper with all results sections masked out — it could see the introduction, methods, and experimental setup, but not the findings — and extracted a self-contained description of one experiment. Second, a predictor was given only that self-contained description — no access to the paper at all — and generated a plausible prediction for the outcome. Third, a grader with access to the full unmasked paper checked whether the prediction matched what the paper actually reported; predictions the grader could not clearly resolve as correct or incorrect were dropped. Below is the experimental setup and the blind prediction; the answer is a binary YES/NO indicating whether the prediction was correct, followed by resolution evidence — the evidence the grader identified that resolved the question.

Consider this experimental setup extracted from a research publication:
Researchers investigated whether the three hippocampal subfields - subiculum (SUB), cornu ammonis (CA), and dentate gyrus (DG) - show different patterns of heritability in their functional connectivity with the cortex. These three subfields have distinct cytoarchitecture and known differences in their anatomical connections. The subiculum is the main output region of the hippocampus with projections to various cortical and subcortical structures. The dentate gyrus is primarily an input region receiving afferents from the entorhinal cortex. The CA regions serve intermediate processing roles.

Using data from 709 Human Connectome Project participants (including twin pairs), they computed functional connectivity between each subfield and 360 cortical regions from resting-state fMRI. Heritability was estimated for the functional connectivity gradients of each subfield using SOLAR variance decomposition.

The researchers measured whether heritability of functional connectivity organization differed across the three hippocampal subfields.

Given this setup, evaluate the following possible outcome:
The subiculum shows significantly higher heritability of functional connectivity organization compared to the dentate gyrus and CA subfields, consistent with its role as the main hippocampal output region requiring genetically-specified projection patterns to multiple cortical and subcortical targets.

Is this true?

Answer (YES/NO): NO